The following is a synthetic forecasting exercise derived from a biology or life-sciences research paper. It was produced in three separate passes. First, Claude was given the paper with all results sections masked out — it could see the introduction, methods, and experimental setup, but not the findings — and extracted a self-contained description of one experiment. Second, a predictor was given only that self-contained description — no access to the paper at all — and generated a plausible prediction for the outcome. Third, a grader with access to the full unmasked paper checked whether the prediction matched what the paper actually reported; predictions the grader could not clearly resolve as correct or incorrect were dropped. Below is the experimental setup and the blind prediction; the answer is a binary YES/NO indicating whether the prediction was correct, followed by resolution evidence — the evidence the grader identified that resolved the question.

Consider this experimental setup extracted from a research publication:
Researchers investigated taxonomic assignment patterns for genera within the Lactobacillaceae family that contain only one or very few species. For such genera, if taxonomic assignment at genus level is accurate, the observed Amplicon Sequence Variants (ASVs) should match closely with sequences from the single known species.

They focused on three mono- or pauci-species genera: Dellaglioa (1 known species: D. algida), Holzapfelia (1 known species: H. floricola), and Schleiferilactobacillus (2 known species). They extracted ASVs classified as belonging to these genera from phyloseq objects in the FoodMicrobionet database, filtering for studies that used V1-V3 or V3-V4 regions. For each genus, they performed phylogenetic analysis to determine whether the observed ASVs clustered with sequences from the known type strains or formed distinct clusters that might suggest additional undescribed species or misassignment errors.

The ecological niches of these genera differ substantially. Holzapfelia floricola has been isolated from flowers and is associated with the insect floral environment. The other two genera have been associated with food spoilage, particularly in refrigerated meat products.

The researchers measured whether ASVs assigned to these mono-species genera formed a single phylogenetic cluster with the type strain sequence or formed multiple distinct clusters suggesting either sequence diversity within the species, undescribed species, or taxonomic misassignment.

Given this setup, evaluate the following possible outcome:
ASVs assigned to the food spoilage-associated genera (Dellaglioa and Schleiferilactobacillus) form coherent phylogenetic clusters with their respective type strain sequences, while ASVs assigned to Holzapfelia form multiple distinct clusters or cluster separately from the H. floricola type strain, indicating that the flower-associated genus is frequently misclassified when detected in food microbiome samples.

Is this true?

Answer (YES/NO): NO